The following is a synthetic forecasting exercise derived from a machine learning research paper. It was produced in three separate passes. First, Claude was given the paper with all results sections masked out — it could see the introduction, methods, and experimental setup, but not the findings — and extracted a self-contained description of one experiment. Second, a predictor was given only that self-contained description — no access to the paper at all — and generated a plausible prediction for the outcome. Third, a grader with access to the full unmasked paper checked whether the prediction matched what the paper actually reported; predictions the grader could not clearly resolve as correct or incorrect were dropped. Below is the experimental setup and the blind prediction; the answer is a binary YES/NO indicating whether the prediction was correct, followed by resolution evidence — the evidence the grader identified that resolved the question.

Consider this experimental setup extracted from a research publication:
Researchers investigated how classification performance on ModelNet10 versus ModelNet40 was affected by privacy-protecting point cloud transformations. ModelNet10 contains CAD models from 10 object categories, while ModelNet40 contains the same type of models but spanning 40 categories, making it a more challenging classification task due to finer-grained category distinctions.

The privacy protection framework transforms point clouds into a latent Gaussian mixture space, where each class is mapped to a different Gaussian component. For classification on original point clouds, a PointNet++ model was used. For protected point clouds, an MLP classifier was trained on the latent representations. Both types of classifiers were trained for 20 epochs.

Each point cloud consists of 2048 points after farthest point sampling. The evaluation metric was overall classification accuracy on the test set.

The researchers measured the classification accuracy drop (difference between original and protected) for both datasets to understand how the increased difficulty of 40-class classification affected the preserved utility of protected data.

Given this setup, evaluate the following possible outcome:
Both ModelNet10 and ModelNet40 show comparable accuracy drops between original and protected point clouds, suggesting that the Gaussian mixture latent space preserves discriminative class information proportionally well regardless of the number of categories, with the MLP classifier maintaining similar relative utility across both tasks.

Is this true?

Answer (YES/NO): YES